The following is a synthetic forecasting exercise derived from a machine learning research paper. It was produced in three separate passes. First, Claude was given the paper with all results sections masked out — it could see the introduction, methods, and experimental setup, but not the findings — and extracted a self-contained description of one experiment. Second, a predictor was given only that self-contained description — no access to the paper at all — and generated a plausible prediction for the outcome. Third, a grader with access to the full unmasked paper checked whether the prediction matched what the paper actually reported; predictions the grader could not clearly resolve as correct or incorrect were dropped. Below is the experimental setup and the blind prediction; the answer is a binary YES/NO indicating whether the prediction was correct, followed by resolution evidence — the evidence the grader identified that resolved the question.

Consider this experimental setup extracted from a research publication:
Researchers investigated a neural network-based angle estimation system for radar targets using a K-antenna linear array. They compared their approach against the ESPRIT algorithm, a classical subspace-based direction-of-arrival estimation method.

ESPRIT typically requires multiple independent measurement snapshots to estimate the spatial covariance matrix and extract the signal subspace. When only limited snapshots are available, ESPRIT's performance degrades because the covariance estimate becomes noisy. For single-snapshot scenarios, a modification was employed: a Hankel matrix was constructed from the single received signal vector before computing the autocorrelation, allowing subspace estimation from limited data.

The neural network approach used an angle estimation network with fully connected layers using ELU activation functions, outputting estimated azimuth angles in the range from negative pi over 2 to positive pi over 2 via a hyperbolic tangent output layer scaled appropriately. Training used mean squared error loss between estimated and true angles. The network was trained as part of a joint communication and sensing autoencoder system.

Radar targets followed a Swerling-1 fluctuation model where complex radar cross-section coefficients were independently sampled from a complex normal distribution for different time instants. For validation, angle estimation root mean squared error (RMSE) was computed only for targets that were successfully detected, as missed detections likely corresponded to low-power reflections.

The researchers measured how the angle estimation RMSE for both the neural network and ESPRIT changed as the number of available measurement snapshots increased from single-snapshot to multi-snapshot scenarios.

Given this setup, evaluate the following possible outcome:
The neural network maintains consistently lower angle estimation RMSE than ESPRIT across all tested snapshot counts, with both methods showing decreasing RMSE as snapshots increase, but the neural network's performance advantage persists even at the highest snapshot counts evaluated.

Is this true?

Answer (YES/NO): NO